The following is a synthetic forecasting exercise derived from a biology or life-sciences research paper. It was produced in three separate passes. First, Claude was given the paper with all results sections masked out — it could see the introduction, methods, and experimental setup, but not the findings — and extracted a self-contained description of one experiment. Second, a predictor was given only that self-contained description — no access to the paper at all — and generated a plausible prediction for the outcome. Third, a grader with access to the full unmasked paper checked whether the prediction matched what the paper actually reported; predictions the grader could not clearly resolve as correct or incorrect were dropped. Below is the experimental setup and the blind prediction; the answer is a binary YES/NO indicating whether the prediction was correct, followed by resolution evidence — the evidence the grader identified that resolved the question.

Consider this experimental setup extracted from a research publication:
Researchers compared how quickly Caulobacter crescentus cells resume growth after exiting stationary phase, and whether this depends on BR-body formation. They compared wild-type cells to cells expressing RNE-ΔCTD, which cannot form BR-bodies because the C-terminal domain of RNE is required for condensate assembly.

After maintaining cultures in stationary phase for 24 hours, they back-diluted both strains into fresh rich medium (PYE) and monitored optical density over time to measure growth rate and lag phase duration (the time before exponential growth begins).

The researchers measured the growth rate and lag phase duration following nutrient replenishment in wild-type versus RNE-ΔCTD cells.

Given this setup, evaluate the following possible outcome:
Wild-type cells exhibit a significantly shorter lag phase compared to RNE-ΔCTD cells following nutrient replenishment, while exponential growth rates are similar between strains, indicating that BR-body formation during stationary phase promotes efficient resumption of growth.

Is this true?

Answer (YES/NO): NO